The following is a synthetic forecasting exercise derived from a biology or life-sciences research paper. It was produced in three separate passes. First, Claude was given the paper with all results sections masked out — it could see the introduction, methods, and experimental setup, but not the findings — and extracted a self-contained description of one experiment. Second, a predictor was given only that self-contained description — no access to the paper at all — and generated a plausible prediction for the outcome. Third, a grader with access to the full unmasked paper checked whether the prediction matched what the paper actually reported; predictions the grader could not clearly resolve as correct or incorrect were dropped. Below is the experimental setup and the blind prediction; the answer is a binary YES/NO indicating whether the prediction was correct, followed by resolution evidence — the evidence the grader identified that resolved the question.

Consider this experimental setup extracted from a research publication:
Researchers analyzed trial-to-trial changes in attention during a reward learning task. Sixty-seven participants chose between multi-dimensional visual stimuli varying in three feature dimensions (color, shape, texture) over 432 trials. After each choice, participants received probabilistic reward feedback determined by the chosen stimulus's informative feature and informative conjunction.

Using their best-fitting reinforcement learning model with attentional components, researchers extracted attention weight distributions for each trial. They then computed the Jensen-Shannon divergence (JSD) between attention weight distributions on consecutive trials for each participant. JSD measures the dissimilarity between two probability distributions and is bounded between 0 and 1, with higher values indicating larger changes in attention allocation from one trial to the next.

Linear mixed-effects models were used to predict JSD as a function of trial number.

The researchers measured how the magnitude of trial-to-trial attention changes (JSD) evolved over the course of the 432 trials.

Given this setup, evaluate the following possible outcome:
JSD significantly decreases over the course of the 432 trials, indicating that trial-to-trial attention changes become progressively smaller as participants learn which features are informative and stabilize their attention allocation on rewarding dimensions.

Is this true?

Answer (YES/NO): NO